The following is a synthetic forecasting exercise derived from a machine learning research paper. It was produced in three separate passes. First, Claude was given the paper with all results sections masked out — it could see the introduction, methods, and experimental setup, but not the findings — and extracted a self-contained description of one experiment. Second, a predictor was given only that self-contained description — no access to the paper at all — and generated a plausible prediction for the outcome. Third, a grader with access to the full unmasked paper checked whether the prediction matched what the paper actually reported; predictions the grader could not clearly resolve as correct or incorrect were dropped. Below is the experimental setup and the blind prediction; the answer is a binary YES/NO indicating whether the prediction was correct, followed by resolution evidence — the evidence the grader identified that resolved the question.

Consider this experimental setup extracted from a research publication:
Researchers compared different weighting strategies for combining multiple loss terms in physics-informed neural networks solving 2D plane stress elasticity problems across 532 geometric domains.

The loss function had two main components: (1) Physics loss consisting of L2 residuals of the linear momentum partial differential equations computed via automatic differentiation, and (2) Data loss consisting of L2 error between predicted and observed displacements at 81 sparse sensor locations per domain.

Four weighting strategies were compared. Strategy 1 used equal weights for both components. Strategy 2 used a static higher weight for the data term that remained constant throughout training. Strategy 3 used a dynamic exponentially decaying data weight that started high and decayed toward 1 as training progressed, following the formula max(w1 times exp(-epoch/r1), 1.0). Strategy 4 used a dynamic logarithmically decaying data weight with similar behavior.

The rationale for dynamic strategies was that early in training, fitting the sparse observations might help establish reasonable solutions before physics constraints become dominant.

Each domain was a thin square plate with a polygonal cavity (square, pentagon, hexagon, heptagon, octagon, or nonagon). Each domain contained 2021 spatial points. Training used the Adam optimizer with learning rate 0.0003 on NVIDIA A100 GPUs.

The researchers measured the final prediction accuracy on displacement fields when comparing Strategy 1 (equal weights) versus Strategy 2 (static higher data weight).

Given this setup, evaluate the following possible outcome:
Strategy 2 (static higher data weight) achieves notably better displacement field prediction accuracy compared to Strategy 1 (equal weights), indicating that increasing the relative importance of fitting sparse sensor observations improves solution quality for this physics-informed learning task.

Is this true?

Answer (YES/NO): YES